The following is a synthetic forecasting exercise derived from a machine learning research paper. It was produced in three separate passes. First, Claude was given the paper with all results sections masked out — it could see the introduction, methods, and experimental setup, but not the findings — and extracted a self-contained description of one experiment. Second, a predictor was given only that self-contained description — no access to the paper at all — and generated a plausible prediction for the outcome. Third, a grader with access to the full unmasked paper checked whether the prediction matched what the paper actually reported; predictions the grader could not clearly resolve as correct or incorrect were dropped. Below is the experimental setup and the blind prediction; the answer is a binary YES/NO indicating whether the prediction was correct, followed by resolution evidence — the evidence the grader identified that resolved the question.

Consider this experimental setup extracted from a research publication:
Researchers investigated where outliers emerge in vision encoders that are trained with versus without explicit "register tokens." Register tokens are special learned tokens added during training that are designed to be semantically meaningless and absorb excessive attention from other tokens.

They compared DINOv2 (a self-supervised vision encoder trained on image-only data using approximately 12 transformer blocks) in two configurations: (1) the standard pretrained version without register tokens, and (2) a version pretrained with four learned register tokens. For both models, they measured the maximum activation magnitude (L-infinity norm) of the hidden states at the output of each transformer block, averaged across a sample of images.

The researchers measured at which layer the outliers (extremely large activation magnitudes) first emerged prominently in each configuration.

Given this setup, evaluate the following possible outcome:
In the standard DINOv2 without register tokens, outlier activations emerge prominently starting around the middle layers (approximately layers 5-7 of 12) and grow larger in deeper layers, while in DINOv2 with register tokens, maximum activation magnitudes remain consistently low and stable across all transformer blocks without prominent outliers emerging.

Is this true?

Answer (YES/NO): NO